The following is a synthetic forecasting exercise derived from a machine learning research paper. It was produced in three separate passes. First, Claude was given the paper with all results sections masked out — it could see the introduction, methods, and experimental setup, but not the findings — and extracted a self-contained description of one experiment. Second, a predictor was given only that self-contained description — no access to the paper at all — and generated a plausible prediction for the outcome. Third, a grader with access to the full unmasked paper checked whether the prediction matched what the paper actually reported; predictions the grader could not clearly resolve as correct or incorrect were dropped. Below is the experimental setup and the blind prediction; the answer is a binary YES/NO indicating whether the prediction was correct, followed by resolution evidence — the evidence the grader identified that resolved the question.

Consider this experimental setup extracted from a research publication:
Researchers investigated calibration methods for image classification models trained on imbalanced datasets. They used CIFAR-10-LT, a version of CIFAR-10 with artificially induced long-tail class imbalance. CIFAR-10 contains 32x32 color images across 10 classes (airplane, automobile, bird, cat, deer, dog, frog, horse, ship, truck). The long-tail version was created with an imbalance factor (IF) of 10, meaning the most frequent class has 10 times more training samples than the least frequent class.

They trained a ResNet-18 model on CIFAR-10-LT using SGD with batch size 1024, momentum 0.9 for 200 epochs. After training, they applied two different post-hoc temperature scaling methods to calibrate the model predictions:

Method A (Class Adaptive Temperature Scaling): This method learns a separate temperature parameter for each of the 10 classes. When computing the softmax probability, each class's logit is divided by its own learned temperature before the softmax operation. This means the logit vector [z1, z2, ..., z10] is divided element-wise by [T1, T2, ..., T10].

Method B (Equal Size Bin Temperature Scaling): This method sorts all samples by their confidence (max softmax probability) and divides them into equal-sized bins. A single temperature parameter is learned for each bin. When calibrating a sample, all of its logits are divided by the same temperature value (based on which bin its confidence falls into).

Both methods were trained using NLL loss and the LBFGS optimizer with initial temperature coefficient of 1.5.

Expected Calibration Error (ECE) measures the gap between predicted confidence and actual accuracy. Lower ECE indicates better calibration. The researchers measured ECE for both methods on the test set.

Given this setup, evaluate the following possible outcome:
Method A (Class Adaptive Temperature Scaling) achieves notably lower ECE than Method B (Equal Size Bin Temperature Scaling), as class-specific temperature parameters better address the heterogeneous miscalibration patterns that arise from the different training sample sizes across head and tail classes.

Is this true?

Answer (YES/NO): NO